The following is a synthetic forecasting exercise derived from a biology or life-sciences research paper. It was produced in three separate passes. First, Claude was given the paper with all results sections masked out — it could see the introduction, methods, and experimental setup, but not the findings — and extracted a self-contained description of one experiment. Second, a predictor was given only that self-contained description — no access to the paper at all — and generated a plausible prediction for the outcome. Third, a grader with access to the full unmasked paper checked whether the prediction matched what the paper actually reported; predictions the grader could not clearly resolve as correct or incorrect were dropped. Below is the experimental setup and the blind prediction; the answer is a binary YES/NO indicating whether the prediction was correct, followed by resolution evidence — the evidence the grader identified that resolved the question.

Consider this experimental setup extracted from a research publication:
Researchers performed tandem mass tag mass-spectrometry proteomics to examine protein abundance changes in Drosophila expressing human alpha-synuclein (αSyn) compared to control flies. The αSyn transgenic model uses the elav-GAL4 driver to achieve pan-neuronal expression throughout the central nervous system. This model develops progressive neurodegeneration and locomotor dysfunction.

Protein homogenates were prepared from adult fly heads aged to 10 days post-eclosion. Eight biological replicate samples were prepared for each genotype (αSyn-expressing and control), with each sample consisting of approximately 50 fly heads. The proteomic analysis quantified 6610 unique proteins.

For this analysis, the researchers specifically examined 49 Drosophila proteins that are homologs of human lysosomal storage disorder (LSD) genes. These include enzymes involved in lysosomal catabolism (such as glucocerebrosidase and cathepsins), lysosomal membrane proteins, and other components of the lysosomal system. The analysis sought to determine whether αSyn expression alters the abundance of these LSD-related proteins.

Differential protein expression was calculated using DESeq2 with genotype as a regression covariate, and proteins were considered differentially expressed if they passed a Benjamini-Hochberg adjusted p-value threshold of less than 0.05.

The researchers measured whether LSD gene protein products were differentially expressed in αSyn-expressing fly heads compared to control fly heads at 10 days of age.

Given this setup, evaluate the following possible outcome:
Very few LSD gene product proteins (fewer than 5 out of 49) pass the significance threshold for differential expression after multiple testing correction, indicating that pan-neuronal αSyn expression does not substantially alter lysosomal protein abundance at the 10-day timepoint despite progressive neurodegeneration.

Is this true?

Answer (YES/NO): NO